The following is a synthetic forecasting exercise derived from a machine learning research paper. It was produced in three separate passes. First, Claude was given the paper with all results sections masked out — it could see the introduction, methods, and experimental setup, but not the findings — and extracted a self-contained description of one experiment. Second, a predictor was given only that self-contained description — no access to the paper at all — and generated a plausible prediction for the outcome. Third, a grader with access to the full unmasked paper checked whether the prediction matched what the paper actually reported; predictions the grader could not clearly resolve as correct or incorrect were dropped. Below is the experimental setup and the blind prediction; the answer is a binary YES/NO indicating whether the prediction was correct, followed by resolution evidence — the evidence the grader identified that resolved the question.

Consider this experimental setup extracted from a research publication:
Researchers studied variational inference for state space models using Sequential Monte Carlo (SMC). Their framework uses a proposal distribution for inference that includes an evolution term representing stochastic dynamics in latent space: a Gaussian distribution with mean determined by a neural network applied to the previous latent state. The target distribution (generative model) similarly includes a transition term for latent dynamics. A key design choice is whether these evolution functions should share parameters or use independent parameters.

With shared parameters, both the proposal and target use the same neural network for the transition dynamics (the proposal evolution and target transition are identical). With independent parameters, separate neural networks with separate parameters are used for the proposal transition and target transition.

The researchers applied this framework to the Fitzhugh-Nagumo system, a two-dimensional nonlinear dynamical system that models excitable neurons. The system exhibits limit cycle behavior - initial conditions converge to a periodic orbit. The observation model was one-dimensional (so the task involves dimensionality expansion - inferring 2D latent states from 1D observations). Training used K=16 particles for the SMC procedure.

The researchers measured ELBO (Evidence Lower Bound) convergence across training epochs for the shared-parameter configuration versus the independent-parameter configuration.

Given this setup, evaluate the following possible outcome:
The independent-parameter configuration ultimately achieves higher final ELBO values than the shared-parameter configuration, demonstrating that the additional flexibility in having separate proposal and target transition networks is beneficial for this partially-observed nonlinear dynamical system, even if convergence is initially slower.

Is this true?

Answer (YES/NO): NO